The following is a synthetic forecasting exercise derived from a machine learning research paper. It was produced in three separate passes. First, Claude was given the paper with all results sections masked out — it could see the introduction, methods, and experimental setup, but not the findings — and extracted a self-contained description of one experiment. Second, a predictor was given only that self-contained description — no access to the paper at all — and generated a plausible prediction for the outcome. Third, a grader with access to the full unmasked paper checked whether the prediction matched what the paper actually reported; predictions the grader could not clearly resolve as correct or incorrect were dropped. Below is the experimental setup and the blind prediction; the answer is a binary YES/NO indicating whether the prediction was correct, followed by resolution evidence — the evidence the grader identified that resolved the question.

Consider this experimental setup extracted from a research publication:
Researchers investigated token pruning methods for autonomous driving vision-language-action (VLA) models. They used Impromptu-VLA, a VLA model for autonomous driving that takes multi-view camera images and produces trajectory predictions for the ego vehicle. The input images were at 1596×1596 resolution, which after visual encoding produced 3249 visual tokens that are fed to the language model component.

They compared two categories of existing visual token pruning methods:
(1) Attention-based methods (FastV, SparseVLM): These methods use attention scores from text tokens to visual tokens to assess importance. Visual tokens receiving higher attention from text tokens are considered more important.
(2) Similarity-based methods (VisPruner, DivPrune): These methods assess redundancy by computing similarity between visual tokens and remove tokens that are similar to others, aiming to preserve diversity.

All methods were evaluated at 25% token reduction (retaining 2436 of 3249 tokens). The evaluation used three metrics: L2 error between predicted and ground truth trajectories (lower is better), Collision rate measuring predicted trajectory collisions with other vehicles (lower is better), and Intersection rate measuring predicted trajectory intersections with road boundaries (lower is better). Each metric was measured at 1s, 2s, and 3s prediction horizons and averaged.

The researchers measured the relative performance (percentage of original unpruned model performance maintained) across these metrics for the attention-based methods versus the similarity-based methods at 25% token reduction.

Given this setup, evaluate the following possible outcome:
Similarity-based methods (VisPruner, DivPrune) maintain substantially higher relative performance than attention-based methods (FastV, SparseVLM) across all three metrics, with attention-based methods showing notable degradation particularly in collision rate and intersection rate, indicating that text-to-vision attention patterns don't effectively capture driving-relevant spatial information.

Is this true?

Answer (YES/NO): NO